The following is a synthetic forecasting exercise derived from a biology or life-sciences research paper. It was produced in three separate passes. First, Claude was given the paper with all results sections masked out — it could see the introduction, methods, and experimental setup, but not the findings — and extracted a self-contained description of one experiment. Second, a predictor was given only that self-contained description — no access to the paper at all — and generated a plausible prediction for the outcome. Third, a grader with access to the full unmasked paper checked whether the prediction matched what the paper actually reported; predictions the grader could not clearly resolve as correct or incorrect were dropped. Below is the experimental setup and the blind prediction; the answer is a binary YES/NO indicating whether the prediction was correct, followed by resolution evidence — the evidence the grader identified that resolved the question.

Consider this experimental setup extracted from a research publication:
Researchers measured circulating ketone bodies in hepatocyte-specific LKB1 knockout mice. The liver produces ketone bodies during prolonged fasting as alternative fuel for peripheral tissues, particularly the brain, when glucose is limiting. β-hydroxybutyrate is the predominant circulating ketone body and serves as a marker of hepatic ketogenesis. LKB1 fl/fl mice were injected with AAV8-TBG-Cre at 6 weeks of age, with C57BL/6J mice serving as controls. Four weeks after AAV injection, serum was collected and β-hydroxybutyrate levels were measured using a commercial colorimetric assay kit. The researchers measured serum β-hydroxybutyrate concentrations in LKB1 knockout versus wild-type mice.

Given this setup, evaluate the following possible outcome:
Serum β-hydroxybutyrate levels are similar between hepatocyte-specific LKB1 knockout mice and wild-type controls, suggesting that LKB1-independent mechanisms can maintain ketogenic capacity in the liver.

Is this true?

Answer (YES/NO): NO